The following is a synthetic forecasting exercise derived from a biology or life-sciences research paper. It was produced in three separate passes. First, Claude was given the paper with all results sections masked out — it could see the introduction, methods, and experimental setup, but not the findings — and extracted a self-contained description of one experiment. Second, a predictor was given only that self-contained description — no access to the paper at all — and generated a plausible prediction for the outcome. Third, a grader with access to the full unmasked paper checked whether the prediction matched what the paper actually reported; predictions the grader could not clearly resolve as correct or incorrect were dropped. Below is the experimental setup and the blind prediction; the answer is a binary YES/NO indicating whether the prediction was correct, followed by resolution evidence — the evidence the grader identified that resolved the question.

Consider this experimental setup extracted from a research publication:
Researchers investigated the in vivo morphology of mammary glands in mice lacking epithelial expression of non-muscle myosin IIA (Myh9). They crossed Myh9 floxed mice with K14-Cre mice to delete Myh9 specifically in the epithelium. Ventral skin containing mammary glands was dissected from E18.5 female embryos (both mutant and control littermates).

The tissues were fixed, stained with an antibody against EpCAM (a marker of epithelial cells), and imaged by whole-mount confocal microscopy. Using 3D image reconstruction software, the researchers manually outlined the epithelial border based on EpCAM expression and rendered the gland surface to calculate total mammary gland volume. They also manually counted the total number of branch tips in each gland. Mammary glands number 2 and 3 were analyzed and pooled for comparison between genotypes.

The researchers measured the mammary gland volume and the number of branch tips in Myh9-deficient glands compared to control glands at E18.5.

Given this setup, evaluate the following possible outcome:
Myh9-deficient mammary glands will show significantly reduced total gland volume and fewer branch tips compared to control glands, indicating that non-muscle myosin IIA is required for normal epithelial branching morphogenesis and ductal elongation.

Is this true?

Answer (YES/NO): NO